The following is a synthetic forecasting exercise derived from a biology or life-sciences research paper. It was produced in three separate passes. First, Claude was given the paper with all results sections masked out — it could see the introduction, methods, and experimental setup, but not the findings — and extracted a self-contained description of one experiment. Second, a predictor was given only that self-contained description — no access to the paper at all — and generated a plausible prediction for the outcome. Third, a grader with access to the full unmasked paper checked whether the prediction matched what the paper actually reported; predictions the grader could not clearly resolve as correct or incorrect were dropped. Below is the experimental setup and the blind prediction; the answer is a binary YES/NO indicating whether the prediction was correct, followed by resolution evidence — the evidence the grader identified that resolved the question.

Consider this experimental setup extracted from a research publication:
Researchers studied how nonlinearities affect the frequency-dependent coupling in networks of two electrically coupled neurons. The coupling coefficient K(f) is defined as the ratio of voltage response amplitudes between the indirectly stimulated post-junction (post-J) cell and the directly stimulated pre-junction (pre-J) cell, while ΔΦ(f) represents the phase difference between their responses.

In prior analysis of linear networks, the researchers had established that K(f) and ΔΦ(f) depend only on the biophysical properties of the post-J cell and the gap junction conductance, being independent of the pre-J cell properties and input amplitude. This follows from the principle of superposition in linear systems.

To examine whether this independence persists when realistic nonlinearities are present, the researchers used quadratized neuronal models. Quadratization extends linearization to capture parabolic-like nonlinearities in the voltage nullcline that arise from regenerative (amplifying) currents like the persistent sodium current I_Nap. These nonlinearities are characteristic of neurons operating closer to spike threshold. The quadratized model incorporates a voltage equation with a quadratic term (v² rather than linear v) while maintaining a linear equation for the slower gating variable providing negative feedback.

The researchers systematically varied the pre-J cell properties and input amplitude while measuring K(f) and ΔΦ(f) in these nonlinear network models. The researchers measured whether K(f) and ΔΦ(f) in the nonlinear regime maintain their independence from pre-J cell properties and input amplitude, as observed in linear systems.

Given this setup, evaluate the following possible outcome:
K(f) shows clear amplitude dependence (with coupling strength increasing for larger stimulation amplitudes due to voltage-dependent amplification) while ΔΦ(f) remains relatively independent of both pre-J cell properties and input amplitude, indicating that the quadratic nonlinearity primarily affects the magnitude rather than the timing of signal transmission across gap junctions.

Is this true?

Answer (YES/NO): NO